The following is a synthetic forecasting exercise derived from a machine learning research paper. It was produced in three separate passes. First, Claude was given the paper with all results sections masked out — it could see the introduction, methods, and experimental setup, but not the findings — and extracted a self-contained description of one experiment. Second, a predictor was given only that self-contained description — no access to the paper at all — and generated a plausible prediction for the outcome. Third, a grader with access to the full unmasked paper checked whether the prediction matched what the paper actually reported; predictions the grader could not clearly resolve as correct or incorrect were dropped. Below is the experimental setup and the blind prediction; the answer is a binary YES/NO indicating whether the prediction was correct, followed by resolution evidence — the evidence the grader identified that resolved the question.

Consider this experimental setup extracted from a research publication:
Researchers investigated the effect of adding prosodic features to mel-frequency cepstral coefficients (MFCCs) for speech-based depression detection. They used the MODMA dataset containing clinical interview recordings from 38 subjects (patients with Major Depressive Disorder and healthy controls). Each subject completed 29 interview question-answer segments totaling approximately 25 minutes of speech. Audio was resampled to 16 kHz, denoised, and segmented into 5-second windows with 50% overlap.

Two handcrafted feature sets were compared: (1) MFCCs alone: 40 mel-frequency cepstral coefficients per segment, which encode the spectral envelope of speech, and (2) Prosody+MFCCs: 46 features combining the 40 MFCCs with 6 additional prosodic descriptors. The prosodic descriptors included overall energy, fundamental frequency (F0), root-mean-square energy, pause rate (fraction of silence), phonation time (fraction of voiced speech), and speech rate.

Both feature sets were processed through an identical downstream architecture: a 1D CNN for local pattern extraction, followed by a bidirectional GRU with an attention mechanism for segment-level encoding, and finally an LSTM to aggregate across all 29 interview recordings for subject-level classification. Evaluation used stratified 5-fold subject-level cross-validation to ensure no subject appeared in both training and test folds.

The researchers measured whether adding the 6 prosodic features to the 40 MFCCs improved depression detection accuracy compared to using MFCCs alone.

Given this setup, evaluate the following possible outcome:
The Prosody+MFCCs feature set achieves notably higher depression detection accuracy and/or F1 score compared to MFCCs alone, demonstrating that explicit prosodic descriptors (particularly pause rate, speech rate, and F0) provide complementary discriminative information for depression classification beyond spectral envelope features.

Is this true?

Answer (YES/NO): YES